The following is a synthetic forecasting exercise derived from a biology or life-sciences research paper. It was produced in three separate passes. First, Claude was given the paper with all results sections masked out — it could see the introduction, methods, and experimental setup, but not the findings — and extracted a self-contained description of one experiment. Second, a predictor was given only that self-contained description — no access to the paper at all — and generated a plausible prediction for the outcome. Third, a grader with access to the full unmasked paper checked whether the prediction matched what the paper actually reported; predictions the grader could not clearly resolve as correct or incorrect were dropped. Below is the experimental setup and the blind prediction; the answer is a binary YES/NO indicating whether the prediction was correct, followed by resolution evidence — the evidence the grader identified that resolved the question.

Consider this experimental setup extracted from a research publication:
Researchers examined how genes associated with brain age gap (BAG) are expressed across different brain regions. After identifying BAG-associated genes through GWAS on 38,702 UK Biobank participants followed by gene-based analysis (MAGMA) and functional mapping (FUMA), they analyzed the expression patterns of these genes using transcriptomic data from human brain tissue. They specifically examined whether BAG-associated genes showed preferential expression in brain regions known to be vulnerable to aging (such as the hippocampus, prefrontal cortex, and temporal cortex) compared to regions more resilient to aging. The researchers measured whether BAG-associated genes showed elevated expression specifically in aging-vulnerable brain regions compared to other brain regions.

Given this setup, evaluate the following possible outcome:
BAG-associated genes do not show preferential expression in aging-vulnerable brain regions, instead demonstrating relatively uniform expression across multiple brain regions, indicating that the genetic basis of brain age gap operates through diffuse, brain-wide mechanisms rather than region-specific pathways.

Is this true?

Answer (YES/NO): NO